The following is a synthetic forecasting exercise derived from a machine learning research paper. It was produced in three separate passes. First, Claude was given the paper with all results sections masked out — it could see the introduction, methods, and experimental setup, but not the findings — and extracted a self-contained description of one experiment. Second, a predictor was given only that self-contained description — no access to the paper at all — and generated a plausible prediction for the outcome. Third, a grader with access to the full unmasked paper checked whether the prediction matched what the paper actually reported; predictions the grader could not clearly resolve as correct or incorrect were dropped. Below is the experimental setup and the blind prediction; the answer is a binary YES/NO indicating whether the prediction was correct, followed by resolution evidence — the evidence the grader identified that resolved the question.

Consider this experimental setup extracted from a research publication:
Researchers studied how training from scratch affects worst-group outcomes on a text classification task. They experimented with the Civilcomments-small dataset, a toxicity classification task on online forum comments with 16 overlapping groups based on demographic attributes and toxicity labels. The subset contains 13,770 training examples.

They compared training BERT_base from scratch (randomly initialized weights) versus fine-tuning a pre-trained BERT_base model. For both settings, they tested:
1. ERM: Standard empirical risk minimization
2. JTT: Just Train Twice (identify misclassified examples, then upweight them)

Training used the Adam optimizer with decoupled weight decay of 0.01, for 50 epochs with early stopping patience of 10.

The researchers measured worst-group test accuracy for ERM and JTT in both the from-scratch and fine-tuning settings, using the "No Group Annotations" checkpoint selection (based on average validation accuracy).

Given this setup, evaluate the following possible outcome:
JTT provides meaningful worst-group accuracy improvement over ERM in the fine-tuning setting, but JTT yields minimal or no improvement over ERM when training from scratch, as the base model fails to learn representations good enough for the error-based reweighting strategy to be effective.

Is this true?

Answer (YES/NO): NO